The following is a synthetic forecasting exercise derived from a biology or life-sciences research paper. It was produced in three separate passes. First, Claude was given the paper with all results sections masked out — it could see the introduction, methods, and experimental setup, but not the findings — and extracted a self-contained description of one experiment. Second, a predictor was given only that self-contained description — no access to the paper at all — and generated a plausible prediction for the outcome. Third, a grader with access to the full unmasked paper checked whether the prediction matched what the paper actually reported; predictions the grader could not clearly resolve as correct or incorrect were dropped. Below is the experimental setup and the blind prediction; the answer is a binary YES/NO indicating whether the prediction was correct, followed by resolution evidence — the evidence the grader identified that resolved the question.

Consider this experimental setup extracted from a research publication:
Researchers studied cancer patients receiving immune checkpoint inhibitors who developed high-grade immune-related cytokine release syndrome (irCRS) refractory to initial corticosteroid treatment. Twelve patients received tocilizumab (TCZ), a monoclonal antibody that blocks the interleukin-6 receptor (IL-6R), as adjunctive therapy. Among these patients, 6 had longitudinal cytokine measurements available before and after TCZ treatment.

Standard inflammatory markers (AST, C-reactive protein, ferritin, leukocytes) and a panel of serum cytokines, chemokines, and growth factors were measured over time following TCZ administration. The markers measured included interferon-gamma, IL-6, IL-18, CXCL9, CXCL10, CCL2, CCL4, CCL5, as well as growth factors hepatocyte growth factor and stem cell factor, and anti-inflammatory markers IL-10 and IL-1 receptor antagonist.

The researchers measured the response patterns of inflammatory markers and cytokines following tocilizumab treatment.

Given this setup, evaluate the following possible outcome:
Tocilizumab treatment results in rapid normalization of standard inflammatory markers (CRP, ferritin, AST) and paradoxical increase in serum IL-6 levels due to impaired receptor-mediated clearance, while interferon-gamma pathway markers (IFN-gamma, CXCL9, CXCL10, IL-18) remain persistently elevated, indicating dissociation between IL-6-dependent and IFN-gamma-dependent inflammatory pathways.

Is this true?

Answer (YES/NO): NO